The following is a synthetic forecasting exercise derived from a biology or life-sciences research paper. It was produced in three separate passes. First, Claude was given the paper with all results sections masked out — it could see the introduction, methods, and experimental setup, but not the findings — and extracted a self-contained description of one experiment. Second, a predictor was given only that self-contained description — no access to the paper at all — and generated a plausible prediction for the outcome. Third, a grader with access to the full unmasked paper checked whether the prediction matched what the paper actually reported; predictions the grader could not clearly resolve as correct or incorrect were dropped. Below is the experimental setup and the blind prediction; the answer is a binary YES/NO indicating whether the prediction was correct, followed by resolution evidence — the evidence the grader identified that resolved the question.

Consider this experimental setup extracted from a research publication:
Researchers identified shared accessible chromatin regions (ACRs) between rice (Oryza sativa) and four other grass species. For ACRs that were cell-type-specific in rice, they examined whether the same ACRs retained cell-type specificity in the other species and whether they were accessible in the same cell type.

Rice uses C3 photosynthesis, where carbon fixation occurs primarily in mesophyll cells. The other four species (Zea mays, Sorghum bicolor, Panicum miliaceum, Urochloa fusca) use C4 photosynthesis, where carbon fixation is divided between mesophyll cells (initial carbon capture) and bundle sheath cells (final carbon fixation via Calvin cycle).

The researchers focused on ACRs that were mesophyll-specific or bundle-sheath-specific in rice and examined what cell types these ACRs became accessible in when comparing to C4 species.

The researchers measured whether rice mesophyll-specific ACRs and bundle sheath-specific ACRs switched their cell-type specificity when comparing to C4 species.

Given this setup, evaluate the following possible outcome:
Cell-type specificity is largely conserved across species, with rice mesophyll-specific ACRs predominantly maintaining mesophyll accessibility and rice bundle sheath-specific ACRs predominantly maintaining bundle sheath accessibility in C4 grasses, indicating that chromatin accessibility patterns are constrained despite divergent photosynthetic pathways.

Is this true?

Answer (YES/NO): NO